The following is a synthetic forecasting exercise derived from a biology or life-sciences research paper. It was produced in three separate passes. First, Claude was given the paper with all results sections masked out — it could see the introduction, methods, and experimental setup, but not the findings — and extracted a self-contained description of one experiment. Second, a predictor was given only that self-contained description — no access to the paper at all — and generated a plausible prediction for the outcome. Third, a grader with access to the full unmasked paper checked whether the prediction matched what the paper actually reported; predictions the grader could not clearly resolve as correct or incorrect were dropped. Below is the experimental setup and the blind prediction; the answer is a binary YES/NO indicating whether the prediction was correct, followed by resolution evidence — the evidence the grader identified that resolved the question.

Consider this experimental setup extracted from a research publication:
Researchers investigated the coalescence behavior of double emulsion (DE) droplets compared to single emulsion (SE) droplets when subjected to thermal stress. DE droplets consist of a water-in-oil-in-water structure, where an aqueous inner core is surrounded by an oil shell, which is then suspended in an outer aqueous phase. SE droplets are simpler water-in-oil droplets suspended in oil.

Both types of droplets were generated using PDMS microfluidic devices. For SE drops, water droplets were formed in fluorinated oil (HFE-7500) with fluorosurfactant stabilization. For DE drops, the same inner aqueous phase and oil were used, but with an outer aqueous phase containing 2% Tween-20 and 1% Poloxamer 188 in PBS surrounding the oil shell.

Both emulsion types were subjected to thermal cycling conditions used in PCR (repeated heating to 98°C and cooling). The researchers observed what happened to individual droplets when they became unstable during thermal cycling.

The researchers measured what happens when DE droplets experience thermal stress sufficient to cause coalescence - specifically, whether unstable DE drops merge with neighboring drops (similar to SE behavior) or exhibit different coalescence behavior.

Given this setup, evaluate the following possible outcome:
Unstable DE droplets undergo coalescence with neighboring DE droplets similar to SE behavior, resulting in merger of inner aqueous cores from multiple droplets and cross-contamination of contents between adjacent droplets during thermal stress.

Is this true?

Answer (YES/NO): NO